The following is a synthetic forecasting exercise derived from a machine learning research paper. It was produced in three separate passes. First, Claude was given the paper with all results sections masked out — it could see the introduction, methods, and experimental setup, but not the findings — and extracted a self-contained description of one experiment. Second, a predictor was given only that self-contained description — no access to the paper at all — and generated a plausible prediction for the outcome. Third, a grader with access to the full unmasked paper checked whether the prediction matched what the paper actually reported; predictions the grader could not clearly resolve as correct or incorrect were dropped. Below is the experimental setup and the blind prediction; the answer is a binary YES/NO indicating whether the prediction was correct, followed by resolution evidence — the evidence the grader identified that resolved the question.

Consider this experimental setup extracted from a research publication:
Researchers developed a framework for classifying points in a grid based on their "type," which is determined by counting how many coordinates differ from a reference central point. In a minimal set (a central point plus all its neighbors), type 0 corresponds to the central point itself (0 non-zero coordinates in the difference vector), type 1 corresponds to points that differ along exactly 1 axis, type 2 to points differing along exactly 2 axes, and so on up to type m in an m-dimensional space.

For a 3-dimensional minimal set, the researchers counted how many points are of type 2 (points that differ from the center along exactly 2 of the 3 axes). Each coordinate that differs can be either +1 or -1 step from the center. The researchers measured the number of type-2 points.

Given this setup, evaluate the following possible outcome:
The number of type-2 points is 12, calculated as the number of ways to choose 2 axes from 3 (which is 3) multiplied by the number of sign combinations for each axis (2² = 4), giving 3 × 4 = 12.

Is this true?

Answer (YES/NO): YES